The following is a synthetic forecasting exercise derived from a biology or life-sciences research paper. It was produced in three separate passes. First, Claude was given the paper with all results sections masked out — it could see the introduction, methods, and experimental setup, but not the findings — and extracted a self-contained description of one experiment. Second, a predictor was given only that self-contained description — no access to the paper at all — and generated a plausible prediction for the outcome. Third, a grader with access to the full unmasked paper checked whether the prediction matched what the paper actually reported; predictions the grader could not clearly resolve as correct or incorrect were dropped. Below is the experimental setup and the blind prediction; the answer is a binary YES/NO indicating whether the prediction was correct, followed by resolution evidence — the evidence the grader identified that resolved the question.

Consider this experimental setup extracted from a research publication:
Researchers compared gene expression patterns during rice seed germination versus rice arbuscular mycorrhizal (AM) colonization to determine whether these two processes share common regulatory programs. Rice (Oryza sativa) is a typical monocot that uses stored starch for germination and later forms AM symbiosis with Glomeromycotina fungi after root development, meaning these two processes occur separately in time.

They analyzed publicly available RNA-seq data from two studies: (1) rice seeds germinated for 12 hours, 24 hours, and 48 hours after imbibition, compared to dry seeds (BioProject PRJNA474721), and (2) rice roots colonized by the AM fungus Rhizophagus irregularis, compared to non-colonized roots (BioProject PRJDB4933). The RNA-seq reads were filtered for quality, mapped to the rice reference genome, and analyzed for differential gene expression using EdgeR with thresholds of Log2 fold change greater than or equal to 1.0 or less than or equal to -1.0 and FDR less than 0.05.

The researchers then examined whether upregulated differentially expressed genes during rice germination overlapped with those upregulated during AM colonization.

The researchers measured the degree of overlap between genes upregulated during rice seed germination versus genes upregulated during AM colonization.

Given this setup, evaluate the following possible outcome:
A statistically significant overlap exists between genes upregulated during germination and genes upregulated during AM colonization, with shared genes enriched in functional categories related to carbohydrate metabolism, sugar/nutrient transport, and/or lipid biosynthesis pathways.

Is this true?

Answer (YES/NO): NO